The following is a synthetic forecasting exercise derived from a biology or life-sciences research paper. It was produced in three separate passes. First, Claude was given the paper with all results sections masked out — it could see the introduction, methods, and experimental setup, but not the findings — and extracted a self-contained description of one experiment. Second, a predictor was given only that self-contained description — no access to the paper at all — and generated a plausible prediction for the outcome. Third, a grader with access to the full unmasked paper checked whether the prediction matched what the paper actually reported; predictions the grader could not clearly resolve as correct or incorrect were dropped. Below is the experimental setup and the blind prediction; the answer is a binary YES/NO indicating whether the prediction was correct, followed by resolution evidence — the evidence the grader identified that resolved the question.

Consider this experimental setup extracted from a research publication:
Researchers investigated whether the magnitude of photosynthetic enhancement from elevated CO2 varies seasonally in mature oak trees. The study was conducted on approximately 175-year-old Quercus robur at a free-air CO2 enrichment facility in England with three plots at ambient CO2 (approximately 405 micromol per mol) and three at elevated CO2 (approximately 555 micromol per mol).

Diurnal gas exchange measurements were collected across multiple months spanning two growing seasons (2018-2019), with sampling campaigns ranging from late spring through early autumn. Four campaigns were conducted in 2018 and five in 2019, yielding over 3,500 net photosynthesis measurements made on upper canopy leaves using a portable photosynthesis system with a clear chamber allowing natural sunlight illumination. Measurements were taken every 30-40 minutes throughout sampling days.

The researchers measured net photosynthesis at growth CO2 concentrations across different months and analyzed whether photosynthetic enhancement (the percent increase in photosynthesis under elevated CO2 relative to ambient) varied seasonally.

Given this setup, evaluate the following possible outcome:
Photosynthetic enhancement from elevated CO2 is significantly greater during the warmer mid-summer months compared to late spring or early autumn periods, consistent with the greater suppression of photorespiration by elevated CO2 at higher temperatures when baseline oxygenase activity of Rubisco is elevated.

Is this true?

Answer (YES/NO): NO